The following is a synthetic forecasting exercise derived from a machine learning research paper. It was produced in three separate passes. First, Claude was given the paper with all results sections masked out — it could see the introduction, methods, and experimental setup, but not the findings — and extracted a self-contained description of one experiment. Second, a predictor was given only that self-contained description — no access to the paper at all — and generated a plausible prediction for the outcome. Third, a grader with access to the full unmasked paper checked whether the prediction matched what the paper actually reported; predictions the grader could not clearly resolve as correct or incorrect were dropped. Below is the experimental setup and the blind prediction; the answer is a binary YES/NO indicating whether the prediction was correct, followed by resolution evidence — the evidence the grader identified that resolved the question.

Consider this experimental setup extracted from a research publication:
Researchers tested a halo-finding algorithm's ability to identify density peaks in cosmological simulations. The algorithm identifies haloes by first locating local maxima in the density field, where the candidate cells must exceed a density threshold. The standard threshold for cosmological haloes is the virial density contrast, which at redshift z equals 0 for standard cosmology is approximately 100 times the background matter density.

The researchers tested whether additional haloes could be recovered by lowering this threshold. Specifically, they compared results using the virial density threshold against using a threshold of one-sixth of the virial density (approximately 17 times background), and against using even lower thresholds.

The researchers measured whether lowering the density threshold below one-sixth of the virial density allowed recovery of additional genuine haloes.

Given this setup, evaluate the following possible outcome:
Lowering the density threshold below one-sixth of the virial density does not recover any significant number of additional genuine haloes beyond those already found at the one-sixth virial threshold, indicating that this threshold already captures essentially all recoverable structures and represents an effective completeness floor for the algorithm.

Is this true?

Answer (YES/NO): YES